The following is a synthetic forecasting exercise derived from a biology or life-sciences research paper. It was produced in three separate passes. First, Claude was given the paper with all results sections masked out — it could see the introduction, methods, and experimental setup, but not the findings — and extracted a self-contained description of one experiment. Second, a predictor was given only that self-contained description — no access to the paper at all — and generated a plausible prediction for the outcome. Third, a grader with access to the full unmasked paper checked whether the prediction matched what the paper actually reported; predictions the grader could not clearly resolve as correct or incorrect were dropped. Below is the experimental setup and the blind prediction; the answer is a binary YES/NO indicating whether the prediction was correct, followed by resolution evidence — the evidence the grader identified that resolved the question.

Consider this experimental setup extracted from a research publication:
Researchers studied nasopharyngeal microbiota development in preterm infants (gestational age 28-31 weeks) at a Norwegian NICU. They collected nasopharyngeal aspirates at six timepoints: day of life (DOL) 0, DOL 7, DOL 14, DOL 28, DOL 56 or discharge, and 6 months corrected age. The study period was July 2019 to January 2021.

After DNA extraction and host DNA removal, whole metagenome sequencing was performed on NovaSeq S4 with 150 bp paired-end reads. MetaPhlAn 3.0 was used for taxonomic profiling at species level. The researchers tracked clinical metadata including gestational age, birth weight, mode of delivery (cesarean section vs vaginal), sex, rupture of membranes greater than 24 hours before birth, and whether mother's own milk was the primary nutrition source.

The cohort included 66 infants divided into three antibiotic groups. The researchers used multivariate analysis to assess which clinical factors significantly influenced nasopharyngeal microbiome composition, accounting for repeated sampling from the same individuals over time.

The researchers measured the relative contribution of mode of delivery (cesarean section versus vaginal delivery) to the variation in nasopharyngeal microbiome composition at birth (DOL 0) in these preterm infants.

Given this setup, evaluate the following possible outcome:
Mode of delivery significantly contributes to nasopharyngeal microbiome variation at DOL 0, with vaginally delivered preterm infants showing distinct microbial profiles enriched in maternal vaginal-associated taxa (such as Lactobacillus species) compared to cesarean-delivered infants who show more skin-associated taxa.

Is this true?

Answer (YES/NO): NO